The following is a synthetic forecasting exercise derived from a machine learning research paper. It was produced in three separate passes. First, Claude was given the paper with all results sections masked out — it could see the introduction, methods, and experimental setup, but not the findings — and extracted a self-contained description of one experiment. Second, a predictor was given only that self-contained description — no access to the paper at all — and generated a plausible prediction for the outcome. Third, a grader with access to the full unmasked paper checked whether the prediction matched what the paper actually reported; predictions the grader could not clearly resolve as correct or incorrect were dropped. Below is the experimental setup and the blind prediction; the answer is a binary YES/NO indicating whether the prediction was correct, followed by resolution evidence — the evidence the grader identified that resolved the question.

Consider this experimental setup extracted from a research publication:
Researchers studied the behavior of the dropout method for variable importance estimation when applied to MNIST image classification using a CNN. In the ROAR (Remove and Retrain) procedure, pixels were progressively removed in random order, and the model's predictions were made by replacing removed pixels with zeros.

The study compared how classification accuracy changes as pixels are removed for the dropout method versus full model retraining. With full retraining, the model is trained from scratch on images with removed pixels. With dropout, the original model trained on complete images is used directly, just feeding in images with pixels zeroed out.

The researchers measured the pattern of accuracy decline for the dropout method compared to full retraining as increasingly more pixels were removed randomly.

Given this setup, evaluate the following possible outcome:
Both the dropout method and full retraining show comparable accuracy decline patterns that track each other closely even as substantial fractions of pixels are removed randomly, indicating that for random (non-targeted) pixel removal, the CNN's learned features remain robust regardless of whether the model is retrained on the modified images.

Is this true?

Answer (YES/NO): NO